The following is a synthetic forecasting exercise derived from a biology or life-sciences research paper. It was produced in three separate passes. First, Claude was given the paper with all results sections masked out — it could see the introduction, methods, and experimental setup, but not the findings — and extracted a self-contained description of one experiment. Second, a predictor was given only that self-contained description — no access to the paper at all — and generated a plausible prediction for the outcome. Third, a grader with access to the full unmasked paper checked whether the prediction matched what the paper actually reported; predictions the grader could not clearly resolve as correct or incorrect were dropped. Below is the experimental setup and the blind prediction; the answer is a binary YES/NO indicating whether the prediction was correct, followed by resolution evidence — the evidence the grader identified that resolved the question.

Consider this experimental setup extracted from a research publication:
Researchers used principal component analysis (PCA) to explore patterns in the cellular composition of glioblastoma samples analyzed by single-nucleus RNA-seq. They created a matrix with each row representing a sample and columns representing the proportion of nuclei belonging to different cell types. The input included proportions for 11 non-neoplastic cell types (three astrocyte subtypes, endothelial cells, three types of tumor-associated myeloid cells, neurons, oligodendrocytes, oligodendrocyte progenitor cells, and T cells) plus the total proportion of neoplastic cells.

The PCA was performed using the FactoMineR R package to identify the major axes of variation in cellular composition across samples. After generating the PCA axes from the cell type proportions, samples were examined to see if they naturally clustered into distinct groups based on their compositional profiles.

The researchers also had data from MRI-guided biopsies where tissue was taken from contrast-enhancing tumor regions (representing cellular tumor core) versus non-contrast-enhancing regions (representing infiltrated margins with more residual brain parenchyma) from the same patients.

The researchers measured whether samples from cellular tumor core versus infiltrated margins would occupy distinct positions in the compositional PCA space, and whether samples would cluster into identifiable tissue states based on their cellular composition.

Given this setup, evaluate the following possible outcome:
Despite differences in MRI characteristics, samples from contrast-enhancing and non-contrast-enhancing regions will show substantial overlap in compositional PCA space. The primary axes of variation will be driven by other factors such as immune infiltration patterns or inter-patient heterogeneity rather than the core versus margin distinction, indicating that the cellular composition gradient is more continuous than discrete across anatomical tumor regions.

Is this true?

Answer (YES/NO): NO